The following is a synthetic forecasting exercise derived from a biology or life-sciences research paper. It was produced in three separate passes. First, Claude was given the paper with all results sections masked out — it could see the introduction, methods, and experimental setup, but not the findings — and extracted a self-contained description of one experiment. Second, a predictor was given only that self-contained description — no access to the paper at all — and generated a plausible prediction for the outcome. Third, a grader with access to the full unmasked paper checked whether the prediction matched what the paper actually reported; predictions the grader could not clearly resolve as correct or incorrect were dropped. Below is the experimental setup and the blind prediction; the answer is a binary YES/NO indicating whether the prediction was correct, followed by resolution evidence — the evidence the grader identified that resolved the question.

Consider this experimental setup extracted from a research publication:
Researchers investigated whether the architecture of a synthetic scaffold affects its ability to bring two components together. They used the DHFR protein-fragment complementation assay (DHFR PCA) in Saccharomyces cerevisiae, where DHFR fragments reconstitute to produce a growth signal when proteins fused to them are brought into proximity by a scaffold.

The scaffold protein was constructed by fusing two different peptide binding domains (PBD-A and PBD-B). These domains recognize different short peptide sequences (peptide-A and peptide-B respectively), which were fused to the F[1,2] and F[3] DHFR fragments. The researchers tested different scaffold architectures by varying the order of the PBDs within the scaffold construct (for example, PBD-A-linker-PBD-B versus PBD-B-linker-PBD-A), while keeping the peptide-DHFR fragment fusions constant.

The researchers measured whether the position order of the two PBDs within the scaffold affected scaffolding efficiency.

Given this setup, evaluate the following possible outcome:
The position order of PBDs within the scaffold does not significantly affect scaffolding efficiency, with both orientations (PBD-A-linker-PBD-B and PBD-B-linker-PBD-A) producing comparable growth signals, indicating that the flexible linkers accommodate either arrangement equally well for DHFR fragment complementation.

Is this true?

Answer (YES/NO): NO